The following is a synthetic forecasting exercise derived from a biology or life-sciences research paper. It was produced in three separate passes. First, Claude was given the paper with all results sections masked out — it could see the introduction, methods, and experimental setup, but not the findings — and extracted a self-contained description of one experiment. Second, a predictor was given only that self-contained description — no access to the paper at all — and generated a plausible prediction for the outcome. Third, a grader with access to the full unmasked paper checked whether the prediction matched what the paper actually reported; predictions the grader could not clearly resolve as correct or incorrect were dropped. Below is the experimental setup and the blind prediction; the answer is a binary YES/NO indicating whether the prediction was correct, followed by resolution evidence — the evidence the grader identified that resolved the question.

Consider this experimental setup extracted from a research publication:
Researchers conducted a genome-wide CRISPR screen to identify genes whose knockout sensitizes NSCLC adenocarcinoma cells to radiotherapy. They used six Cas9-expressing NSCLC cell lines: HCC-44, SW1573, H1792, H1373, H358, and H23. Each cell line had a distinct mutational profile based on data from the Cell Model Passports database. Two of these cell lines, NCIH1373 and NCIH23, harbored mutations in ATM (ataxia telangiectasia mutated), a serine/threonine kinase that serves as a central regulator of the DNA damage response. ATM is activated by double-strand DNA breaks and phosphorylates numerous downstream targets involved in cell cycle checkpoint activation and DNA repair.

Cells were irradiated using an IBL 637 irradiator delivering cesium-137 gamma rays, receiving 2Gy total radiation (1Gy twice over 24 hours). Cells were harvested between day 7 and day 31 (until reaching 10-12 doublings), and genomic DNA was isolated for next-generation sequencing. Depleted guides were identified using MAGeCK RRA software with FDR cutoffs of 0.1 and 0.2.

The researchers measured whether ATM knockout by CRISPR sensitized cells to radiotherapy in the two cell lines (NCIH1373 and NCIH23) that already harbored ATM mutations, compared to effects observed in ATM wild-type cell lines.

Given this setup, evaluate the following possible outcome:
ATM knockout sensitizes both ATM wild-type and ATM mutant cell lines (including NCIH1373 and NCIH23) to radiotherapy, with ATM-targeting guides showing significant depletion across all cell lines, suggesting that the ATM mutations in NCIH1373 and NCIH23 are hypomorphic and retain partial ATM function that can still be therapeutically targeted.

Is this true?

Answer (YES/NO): YES